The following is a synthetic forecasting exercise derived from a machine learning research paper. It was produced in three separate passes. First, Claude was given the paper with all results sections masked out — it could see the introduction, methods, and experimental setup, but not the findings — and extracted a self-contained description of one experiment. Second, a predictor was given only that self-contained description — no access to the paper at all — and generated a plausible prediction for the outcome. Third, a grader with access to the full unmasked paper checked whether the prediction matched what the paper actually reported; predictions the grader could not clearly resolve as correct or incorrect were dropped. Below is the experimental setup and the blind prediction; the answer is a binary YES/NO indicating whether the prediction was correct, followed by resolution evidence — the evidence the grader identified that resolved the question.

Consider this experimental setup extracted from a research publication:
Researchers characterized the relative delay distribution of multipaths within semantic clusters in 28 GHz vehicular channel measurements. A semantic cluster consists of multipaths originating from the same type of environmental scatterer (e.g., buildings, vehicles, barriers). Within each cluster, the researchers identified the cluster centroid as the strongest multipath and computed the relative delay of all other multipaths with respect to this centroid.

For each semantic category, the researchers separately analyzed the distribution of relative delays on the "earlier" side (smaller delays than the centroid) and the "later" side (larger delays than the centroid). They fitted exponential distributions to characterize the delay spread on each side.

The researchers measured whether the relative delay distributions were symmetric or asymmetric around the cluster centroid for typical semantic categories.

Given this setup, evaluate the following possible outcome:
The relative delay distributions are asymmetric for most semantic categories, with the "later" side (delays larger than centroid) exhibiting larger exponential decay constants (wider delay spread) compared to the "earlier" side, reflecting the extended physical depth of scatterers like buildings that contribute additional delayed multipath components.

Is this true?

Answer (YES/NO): NO